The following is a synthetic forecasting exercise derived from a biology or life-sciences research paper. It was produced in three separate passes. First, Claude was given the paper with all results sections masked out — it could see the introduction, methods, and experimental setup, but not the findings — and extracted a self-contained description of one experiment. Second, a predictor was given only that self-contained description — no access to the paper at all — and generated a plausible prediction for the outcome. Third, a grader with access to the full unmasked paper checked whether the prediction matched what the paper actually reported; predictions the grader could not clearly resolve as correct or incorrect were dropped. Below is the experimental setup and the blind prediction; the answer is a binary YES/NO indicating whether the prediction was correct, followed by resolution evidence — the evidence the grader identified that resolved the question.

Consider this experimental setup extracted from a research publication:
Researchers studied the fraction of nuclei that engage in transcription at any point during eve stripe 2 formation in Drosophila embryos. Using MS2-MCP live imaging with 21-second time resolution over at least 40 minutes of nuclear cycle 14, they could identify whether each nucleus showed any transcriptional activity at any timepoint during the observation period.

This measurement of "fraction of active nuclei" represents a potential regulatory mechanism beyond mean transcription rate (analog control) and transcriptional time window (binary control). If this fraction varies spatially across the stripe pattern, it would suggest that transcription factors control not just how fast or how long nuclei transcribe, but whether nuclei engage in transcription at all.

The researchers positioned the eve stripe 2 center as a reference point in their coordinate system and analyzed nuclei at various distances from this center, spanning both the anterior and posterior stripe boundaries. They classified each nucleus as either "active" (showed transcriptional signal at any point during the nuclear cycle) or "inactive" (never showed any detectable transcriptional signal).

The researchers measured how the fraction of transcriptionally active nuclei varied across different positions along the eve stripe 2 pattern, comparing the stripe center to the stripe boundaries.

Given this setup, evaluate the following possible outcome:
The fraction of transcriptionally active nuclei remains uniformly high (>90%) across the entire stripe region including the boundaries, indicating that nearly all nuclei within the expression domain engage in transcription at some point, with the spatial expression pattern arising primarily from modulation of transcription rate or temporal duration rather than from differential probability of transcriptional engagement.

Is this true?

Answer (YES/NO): NO